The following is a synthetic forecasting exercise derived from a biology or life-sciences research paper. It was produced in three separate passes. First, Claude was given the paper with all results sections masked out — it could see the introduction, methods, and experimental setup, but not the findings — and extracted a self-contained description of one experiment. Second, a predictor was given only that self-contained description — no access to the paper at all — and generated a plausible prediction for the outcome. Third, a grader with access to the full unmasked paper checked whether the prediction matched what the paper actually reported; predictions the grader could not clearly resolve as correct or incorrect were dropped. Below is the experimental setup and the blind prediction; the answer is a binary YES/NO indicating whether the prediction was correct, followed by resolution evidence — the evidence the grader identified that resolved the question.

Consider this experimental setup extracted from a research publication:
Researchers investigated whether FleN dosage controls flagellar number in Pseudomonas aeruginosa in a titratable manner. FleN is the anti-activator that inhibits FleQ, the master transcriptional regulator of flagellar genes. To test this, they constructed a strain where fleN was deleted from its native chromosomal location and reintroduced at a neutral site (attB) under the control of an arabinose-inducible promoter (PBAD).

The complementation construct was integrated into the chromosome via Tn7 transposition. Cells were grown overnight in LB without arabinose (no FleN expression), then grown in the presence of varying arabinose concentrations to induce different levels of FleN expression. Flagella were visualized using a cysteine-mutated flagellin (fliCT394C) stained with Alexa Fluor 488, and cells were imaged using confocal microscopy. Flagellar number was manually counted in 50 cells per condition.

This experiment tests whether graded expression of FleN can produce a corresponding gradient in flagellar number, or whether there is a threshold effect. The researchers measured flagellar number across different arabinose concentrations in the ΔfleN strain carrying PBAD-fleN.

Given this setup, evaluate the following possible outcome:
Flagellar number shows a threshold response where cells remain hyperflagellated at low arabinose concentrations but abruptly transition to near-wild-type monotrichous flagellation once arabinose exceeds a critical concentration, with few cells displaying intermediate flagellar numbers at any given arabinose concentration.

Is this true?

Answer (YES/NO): NO